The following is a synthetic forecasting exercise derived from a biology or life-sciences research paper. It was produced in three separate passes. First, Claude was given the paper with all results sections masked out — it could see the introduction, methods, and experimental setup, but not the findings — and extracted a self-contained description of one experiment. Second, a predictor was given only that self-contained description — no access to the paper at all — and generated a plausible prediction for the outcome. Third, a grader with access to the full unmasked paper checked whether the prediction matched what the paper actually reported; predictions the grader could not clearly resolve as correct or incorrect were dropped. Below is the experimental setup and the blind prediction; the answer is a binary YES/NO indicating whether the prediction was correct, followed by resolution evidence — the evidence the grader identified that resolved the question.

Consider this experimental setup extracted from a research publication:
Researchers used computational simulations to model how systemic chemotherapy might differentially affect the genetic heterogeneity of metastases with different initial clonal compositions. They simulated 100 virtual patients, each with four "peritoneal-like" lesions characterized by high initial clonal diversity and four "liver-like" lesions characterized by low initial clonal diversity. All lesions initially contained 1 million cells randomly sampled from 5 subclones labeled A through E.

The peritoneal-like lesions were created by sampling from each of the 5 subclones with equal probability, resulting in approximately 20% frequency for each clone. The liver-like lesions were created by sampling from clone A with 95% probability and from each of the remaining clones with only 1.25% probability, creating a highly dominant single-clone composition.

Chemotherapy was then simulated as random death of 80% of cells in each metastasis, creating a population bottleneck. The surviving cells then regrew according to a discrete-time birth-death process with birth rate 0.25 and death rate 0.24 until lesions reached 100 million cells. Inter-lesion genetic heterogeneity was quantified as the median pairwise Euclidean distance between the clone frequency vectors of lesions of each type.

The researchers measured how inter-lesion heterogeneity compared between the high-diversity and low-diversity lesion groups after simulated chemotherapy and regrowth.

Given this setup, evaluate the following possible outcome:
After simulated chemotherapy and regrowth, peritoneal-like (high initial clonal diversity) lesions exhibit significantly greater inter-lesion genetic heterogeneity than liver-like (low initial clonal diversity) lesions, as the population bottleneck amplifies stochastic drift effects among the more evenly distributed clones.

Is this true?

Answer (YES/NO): YES